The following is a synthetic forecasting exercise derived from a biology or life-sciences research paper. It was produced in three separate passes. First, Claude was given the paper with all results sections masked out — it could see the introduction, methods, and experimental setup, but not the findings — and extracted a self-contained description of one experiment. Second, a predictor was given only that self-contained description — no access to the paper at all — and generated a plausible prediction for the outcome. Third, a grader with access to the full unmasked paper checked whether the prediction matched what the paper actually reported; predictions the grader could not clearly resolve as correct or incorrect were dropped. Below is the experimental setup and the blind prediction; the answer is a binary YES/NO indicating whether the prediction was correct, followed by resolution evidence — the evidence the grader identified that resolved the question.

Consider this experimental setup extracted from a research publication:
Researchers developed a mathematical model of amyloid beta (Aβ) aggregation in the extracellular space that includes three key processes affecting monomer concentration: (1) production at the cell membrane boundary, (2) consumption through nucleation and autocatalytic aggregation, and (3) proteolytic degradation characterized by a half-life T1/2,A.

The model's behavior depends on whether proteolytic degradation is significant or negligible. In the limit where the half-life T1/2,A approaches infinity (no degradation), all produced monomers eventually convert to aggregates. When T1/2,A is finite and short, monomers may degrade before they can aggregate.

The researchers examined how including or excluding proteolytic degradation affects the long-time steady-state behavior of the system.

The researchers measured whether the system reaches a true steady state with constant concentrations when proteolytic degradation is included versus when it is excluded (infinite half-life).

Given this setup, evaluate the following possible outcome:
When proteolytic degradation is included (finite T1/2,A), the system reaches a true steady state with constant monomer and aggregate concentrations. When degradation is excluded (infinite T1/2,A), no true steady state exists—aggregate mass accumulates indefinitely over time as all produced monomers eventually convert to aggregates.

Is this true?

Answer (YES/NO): NO